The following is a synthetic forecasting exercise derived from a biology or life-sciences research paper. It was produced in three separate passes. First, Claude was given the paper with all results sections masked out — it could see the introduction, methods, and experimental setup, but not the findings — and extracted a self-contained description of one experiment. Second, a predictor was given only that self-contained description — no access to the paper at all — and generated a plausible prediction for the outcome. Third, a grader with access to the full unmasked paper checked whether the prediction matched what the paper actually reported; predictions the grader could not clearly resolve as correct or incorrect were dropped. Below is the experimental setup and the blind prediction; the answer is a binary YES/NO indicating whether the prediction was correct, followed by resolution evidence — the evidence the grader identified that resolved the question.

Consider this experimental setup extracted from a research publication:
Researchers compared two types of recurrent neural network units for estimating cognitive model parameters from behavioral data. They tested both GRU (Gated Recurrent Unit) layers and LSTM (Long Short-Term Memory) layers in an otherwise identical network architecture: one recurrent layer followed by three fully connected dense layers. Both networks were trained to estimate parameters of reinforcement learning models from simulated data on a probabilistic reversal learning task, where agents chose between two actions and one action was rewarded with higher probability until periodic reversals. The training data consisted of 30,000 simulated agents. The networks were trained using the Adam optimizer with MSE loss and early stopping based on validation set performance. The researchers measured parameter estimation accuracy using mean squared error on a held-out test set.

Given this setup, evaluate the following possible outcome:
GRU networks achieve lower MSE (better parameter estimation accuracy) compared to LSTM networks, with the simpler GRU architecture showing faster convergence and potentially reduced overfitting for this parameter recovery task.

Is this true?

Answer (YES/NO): NO